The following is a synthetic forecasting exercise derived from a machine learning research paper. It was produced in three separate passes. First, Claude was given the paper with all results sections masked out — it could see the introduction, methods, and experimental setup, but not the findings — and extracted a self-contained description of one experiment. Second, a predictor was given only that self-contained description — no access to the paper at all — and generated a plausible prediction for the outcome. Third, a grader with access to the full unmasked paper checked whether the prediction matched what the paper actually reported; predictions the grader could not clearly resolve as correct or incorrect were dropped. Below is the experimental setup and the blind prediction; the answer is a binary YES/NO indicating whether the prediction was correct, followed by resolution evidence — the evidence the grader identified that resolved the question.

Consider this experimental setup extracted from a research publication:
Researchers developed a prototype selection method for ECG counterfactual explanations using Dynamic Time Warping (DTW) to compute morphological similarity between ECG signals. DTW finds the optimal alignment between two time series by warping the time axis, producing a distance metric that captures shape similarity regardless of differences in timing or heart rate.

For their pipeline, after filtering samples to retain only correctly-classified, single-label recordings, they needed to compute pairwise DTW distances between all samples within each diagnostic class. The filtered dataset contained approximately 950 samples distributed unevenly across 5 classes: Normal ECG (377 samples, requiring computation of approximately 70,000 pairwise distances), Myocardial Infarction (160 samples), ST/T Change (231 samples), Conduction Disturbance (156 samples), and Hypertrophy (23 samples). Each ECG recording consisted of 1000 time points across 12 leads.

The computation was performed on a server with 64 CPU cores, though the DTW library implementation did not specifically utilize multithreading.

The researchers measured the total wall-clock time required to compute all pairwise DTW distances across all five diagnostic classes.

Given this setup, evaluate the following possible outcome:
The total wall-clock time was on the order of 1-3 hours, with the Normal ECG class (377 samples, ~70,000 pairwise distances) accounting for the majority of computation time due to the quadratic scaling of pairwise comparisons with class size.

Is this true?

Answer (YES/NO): NO